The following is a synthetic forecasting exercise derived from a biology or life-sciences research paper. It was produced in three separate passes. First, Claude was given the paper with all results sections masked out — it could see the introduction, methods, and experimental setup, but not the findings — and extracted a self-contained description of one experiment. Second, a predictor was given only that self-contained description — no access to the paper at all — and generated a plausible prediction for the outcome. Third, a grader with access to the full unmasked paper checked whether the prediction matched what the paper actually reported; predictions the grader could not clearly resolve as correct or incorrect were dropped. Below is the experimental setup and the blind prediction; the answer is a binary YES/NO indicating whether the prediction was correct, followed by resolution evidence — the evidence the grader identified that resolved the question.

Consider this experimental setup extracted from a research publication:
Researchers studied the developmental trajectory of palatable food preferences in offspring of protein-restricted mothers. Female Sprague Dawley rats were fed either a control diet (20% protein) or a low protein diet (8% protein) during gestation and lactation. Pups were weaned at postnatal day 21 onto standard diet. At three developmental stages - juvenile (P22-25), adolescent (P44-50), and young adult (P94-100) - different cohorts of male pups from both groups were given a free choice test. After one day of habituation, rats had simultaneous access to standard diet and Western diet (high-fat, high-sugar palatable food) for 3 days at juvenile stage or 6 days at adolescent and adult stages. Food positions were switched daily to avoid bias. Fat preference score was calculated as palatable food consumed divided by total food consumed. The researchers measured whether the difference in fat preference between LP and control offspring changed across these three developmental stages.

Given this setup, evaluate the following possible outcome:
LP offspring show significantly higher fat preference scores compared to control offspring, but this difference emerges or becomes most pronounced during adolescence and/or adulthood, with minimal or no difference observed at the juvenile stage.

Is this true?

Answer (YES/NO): NO